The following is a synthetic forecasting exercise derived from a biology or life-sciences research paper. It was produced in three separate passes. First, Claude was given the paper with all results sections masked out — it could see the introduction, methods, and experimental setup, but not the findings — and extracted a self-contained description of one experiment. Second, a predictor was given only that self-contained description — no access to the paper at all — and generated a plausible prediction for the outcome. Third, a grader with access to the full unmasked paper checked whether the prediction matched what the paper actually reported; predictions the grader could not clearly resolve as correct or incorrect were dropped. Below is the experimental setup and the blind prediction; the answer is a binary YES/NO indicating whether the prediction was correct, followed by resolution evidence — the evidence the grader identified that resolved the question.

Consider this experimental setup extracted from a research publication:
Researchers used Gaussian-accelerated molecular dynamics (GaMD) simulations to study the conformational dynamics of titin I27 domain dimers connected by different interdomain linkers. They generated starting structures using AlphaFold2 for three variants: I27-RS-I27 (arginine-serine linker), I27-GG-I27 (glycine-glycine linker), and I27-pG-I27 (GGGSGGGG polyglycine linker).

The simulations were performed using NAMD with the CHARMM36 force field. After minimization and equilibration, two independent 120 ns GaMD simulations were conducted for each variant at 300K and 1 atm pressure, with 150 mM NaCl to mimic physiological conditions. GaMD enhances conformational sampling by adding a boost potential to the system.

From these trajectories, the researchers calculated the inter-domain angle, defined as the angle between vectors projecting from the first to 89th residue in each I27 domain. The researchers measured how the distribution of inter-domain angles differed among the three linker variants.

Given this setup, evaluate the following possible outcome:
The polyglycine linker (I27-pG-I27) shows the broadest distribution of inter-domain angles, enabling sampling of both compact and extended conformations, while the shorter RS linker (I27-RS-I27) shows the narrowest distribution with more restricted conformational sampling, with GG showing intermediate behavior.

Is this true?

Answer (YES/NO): NO